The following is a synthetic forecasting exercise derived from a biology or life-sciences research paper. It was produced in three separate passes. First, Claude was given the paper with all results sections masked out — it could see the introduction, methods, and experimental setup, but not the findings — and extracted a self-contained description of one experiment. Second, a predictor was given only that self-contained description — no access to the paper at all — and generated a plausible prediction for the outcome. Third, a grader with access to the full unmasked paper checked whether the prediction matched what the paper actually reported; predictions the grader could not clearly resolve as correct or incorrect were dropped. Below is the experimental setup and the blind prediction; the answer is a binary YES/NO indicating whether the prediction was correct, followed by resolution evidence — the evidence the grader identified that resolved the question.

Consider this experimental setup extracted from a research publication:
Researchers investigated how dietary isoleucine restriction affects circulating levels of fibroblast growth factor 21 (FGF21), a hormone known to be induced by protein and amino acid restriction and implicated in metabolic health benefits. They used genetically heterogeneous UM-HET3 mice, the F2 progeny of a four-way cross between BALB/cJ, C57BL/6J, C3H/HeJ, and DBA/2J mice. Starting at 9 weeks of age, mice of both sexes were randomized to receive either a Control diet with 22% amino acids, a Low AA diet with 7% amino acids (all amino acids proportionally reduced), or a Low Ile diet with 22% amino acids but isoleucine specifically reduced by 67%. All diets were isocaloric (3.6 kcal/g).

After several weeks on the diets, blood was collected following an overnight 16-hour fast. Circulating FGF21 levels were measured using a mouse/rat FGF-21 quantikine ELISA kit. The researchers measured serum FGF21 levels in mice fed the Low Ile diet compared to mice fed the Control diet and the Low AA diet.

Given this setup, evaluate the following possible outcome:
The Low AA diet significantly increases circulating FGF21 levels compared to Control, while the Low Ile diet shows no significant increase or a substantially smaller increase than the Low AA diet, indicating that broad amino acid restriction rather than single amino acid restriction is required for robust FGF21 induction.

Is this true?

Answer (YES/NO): NO